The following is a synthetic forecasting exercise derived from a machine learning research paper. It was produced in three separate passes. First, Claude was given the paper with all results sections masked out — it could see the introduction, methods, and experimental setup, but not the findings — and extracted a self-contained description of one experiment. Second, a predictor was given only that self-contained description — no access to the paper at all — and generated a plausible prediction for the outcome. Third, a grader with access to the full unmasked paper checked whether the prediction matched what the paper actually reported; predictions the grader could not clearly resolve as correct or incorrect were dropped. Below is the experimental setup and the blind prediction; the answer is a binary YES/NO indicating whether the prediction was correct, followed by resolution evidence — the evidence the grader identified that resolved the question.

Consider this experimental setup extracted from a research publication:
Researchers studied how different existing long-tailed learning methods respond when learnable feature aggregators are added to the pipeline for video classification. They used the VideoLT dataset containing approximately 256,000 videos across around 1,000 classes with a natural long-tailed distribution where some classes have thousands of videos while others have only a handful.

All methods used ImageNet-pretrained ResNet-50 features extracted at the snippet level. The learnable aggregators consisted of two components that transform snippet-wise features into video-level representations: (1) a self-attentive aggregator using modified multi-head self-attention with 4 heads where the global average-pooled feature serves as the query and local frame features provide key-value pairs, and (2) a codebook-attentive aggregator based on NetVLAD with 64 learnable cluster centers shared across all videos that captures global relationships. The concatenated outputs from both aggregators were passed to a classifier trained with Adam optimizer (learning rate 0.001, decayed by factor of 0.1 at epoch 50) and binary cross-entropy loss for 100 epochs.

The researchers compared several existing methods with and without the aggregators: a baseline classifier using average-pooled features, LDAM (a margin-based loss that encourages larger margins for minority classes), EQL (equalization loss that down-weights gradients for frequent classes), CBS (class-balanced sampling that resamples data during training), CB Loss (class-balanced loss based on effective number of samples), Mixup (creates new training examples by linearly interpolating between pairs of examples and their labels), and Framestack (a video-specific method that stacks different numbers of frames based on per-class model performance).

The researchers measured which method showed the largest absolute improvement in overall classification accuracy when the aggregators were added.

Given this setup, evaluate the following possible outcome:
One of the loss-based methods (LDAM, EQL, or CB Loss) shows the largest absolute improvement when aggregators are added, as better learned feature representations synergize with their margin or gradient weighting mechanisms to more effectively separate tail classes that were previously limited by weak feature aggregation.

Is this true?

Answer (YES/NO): NO